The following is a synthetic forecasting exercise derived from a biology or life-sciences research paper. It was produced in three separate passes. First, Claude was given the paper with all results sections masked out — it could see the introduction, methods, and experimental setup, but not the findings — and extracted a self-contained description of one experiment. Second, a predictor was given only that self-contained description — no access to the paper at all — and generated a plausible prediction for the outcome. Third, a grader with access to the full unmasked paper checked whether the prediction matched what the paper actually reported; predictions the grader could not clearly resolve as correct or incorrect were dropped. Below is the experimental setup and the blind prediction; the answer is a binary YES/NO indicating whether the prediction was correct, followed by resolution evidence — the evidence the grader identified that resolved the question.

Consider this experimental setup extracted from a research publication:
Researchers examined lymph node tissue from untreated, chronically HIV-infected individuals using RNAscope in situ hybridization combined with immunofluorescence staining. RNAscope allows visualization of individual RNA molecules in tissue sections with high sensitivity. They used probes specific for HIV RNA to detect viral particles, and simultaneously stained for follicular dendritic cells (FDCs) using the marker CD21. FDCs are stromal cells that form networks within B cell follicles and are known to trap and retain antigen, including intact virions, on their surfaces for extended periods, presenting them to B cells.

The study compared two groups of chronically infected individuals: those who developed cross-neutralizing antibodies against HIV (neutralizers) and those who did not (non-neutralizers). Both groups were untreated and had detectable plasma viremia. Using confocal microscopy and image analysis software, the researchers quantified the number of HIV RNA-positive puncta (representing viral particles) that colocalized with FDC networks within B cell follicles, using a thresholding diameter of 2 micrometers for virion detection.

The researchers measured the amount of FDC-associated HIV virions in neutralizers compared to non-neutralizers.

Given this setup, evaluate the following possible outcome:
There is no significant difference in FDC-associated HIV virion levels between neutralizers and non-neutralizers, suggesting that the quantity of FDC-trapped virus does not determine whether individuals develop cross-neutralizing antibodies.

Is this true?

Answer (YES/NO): NO